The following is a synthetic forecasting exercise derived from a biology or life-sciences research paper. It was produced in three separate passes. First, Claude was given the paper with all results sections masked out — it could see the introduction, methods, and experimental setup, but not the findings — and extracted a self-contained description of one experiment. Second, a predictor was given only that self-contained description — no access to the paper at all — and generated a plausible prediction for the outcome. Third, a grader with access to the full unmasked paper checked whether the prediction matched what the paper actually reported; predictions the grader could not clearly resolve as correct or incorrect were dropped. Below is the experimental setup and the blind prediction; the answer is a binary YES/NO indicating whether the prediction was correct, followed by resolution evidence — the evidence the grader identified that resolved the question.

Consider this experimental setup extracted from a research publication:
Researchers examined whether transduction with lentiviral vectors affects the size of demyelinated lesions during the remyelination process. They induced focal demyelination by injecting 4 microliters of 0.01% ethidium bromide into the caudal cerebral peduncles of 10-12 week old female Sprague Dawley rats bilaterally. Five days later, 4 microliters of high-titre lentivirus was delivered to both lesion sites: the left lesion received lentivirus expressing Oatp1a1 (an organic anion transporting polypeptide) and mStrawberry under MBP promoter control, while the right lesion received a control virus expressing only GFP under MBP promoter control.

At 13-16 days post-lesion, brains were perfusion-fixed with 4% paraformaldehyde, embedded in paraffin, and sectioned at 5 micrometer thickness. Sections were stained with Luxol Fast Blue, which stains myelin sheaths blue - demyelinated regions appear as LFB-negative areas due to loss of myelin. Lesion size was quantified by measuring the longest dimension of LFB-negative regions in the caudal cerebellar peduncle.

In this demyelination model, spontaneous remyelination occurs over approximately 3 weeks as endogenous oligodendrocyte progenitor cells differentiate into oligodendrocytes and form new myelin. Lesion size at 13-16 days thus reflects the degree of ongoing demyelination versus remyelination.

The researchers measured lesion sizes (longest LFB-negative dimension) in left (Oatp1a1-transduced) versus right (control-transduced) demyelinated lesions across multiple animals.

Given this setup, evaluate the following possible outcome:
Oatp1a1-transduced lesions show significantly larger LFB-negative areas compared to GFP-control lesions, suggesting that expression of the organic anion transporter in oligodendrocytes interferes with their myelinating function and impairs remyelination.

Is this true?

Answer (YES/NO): NO